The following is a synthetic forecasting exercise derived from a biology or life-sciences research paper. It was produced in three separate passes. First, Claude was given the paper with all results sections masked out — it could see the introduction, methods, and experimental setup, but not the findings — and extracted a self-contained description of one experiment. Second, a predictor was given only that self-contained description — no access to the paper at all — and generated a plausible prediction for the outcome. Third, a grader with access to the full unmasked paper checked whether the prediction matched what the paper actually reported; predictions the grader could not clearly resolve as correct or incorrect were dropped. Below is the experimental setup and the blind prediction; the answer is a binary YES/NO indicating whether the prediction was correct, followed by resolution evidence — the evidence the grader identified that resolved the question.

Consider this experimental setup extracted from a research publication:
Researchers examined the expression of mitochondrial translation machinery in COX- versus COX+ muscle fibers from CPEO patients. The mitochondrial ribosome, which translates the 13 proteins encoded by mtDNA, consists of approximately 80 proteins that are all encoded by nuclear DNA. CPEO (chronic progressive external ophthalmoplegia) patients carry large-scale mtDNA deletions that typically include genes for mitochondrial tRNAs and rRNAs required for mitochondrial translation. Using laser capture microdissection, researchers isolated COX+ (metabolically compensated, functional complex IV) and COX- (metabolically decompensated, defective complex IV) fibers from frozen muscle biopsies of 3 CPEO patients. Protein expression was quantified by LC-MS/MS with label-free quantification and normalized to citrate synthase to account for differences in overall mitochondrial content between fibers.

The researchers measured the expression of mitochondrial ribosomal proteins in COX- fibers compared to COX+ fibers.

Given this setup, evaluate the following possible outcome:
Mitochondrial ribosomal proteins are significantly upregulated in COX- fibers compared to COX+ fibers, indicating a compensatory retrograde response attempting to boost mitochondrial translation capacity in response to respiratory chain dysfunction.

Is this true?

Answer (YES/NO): YES